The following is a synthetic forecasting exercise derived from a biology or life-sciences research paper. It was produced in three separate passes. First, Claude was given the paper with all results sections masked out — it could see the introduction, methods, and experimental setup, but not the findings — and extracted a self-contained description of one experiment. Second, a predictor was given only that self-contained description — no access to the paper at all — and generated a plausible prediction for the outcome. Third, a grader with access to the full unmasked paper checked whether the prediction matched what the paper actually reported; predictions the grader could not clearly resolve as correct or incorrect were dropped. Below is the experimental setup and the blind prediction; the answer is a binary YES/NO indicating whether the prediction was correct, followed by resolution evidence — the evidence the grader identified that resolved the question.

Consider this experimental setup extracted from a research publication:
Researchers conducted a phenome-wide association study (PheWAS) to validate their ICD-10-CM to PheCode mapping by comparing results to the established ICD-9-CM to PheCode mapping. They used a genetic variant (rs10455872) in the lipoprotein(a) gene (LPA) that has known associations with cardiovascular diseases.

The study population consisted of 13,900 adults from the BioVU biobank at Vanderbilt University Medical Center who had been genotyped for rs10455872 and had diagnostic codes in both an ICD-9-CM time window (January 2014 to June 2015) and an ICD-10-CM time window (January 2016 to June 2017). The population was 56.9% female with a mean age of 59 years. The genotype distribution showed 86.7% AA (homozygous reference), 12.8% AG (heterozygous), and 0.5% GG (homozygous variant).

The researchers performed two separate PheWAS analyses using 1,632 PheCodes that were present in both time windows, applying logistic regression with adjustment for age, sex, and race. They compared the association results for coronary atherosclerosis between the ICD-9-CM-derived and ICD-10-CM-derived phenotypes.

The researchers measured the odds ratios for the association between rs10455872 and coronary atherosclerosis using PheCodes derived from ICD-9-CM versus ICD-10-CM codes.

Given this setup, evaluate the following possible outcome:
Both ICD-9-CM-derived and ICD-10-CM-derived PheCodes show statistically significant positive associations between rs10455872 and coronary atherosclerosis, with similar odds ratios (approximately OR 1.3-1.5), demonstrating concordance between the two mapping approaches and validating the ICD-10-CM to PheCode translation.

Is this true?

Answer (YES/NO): NO